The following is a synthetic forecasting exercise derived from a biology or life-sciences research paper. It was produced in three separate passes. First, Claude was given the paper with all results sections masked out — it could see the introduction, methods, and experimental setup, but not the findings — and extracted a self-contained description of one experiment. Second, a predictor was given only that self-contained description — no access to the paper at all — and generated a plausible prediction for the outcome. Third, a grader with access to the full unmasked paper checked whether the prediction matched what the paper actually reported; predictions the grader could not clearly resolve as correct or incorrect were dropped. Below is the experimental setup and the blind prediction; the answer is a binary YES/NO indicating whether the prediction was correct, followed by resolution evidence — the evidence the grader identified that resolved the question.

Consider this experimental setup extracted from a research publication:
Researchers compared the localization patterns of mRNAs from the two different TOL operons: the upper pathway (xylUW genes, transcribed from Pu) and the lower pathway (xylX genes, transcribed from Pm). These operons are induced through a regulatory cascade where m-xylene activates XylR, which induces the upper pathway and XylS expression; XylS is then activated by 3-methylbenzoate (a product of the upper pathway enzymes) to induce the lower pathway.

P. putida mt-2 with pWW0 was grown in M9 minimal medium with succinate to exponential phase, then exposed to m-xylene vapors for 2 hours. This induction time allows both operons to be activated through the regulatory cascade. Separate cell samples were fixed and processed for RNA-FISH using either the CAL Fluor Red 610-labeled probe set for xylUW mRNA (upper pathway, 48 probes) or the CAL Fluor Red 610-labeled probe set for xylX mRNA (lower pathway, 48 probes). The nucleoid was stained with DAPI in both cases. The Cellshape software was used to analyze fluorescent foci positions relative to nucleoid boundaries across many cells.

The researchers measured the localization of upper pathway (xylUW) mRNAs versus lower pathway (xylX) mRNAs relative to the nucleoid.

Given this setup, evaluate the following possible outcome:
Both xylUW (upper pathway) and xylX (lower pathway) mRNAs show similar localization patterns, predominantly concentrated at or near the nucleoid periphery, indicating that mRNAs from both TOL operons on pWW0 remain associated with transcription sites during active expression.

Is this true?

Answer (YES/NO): NO